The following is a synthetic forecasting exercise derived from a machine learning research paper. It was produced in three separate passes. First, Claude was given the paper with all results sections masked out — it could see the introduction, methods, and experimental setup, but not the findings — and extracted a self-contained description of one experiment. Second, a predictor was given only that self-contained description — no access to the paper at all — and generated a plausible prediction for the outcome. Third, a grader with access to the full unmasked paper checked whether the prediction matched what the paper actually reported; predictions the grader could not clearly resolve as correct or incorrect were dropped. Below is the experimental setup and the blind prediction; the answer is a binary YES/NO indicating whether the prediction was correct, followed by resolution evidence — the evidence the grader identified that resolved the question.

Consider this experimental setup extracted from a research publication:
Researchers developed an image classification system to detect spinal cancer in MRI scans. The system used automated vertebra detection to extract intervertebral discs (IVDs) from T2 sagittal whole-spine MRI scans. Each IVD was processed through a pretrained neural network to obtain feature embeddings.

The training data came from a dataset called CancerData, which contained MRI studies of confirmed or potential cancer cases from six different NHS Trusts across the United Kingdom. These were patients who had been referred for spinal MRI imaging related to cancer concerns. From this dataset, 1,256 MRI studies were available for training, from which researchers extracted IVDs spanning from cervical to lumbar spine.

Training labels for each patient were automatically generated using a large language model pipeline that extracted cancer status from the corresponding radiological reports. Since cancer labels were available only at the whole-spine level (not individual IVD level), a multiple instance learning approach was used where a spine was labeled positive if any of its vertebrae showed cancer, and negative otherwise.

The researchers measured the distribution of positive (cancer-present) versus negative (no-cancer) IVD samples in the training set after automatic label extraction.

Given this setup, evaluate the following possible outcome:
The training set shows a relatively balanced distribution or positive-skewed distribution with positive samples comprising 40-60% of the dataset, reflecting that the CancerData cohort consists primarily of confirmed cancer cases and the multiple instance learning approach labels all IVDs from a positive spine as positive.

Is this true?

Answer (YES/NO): NO